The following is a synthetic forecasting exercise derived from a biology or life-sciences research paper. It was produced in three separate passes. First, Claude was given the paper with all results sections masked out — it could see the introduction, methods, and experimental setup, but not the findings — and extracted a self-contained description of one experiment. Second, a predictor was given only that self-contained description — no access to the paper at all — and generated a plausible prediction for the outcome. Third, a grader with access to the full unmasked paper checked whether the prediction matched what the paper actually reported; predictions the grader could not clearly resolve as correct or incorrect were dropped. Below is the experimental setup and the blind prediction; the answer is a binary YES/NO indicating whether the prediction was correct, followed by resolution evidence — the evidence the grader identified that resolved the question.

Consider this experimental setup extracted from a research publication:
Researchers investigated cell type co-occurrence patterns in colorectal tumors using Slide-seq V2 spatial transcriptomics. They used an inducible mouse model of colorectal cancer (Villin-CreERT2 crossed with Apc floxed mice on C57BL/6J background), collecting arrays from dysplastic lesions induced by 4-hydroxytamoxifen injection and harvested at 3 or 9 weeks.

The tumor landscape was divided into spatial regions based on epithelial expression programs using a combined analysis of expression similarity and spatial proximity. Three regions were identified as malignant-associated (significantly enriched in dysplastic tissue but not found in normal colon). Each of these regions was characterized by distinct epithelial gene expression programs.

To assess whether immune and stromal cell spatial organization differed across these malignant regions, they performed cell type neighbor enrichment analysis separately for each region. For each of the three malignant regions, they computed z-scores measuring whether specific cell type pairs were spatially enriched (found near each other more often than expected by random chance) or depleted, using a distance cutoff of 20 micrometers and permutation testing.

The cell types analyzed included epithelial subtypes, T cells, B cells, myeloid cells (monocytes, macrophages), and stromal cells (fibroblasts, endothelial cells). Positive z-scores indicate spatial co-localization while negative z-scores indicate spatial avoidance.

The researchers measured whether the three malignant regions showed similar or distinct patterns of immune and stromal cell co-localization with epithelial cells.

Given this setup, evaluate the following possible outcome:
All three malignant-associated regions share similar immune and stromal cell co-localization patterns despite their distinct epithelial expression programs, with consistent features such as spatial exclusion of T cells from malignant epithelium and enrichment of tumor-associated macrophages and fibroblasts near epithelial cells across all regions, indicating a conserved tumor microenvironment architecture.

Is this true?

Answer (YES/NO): NO